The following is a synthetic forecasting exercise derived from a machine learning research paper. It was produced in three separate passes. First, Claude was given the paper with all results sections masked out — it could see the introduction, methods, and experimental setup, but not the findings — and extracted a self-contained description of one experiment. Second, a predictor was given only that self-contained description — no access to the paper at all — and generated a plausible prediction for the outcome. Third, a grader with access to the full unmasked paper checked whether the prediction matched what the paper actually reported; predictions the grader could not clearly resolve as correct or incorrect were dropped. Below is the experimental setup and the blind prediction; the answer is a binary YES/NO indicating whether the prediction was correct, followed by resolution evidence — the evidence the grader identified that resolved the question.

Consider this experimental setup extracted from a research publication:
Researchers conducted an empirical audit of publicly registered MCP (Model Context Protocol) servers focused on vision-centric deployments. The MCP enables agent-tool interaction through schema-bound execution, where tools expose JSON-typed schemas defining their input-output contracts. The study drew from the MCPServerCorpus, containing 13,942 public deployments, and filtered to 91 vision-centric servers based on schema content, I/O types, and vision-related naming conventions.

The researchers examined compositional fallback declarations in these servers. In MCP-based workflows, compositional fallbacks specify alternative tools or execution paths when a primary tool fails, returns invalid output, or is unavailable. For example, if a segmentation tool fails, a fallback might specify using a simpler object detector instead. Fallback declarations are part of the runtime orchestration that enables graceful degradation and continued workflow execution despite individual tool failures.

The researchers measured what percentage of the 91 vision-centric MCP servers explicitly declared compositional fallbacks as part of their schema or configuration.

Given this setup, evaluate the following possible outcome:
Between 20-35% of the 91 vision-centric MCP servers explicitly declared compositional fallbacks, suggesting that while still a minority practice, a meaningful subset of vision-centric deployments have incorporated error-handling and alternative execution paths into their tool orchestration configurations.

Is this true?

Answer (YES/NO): NO